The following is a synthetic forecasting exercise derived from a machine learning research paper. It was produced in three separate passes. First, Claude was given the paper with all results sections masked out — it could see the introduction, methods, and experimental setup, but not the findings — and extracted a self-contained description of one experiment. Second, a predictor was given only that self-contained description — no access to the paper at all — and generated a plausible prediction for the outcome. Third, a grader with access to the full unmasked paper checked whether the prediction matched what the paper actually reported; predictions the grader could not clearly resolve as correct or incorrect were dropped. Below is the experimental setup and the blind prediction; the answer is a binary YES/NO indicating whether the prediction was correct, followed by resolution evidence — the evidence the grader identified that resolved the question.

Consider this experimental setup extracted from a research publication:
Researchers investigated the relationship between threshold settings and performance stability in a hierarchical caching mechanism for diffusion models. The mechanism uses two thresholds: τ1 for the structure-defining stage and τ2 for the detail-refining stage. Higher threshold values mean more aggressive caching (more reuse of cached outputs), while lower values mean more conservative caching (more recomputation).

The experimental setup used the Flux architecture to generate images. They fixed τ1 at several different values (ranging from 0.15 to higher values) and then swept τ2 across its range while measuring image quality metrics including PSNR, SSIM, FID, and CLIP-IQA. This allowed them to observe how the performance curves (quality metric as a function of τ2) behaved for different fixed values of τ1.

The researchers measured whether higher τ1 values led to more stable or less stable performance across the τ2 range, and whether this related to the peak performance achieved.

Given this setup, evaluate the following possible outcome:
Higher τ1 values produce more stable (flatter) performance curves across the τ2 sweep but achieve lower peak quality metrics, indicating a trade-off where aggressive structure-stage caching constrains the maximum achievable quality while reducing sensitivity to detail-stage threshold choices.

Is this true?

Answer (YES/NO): YES